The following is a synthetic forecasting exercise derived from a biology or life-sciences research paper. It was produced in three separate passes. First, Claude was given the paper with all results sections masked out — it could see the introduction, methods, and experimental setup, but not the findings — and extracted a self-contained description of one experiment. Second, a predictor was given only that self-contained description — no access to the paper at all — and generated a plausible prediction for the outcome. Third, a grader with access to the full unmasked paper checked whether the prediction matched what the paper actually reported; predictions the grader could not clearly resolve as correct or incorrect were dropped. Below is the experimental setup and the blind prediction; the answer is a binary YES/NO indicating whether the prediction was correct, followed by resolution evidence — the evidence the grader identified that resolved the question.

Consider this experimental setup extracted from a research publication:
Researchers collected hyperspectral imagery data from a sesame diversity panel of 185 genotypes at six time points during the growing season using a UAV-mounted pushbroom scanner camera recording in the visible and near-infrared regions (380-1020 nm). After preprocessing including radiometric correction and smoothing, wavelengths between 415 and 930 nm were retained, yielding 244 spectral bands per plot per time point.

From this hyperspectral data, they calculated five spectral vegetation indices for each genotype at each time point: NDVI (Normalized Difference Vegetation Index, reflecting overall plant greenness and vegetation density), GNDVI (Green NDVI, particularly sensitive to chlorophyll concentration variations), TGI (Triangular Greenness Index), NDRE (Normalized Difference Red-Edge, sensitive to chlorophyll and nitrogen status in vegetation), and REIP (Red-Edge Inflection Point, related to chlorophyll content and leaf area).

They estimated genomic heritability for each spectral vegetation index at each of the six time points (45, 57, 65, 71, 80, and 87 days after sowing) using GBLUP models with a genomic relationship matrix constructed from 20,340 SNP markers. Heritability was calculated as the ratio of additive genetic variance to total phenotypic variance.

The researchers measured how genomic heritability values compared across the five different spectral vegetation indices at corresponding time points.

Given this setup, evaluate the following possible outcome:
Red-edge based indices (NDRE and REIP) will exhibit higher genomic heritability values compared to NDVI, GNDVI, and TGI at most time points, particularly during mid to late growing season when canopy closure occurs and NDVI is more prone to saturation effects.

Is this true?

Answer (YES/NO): NO